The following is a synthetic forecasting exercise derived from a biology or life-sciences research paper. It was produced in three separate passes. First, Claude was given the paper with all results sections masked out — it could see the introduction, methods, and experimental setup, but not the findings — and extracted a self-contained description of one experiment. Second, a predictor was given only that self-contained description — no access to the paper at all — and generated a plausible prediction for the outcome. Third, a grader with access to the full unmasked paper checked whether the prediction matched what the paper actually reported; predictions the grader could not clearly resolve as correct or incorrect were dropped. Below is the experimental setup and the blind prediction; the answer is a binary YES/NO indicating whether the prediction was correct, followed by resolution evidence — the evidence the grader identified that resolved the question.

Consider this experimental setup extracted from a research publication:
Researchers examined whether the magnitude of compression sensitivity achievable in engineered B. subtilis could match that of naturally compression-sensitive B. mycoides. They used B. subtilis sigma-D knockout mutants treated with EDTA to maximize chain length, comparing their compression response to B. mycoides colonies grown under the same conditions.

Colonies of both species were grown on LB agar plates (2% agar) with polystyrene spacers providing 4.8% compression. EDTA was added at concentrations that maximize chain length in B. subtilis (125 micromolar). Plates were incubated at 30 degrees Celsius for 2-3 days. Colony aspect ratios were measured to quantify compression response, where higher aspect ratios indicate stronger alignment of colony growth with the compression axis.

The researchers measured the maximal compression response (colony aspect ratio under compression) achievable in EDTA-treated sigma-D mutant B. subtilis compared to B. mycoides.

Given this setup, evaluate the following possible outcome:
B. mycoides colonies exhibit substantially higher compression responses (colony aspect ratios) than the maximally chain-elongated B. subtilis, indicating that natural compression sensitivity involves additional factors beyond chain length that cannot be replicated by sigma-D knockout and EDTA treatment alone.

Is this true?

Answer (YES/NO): YES